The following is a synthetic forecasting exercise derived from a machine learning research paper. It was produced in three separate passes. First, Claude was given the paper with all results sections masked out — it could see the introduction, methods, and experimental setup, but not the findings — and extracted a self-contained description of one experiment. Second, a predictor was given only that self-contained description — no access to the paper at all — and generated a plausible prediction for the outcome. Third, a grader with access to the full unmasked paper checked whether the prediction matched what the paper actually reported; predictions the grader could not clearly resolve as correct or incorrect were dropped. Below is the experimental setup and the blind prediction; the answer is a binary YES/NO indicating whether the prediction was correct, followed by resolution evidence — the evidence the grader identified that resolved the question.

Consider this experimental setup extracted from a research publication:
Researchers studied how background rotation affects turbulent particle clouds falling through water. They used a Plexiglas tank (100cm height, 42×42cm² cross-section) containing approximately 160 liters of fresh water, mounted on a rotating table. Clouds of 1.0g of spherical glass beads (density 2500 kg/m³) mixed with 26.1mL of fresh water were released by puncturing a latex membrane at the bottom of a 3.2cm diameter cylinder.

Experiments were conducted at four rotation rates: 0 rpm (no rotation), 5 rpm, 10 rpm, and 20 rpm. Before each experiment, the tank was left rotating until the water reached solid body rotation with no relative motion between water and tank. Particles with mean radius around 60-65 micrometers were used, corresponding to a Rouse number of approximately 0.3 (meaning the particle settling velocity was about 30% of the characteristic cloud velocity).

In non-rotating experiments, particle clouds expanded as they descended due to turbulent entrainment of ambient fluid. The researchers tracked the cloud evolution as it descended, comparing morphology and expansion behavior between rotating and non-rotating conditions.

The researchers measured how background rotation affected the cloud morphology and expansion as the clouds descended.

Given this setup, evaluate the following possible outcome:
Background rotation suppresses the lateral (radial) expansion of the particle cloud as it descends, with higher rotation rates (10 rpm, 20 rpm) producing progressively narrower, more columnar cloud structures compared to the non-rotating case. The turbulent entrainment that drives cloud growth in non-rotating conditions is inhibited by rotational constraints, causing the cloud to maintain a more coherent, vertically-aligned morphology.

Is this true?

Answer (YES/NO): YES